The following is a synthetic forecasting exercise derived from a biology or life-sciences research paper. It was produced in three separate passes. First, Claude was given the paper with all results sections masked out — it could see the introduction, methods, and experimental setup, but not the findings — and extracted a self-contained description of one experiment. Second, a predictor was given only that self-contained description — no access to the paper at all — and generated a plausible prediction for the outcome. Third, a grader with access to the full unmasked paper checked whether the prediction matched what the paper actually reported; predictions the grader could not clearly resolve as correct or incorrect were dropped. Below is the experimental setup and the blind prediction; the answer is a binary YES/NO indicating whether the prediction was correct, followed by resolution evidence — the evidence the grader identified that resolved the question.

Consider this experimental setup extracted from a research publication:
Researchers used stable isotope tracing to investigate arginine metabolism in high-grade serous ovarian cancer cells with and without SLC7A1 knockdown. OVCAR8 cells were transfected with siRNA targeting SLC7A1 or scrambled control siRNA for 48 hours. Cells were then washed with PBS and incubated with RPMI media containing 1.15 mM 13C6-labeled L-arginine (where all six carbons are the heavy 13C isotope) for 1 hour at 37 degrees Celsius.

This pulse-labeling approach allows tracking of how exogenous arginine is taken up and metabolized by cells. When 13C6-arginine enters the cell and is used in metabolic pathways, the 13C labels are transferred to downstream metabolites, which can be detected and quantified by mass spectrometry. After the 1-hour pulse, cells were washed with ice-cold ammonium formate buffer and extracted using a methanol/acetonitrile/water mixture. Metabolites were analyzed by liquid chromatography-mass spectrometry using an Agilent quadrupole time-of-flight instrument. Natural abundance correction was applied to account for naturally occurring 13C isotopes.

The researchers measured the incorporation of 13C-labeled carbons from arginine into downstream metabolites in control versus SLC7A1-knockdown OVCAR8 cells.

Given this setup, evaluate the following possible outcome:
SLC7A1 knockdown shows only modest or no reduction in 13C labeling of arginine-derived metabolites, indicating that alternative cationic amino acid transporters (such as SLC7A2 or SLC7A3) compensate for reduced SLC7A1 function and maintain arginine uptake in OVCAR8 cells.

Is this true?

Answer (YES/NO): NO